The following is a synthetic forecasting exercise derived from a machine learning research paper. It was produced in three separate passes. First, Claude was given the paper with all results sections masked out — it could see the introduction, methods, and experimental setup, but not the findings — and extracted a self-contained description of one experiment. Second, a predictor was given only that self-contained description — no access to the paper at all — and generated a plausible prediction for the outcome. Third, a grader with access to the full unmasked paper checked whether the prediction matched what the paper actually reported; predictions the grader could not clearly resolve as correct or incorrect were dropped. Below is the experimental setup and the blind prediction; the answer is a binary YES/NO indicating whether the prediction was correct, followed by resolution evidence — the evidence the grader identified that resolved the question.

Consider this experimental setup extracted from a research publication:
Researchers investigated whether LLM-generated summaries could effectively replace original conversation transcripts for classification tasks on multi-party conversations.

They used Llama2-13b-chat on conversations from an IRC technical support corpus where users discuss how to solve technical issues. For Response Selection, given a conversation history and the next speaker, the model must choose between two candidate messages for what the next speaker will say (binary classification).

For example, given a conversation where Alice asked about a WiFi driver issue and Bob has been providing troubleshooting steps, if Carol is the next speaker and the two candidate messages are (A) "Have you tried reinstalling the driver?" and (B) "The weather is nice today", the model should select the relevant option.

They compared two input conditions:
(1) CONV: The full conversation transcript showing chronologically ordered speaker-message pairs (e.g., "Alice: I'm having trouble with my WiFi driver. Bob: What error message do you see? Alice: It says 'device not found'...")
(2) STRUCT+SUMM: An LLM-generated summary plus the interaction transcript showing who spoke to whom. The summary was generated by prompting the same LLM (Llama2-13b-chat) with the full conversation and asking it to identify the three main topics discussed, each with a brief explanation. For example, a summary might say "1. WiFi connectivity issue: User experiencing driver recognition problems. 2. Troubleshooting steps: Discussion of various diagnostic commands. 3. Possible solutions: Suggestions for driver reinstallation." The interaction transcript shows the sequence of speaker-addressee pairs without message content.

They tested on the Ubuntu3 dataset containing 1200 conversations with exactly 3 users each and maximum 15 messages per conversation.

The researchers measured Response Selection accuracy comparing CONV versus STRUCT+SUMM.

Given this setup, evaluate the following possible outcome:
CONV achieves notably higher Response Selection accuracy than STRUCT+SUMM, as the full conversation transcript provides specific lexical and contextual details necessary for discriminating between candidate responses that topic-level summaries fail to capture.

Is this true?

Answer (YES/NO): YES